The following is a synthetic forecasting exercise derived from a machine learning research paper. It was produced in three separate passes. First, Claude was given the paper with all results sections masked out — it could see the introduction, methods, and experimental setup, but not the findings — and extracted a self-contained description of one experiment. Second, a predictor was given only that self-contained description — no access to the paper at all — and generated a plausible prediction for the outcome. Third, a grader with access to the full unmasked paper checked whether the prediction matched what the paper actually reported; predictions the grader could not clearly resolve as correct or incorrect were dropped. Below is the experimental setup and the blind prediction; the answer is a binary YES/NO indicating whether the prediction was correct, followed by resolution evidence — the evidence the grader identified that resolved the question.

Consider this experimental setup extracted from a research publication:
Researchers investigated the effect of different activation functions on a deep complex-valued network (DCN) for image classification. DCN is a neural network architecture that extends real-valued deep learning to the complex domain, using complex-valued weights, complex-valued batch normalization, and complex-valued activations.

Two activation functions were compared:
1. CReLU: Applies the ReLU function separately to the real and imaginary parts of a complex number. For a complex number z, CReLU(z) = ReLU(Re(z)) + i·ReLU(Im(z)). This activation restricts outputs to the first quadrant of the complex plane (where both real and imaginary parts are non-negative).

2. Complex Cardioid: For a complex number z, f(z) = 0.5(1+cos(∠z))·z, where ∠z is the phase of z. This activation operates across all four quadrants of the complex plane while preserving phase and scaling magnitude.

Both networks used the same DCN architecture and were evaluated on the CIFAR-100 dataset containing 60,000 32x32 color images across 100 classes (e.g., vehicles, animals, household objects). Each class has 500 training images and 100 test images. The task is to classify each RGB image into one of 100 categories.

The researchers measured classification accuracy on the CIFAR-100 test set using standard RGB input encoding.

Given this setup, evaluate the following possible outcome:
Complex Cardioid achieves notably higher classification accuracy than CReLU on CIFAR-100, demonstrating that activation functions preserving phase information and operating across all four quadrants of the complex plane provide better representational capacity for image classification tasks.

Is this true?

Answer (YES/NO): NO